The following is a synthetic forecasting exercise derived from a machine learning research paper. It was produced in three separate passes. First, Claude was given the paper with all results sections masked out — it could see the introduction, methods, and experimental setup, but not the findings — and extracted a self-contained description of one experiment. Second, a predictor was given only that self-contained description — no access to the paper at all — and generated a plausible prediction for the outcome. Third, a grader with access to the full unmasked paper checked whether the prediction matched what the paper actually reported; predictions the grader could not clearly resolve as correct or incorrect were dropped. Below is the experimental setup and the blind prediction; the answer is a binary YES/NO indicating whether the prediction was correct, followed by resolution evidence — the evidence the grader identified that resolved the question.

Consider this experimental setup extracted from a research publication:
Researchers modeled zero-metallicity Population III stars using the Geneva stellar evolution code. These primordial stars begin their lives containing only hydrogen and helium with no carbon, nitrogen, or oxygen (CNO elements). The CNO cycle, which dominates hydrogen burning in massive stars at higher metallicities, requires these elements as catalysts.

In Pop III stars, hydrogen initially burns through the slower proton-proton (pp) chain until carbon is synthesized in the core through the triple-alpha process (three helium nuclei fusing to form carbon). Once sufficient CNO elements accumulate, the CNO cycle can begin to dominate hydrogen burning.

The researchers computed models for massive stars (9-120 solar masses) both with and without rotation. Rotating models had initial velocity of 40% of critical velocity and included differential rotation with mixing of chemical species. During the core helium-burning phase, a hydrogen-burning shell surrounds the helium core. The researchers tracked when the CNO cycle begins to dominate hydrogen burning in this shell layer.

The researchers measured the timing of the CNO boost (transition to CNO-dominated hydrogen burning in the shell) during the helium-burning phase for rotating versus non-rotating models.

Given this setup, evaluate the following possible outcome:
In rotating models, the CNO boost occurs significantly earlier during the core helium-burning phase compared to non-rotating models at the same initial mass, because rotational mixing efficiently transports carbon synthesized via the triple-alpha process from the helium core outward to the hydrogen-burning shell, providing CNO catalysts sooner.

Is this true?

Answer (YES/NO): YES